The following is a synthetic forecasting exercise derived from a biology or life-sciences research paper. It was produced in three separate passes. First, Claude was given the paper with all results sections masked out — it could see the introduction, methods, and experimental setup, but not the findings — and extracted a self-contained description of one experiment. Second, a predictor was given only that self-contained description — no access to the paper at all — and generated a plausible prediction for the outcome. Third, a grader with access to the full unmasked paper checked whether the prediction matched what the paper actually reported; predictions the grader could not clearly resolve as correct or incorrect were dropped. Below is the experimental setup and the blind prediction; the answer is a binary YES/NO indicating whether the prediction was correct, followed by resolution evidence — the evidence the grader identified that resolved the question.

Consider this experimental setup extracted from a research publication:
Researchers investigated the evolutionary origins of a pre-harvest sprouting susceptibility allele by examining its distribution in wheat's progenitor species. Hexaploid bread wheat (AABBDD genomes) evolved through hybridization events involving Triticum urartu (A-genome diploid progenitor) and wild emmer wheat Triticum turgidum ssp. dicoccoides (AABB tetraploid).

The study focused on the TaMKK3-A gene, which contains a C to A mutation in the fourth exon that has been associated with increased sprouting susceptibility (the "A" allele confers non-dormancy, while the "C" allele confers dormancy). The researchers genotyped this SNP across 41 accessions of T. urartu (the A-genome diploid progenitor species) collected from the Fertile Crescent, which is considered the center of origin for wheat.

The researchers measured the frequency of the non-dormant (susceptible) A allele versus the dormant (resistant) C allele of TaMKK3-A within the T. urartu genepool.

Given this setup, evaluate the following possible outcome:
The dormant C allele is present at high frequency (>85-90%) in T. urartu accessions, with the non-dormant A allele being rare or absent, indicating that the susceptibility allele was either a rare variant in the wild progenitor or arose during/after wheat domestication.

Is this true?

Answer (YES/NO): YES